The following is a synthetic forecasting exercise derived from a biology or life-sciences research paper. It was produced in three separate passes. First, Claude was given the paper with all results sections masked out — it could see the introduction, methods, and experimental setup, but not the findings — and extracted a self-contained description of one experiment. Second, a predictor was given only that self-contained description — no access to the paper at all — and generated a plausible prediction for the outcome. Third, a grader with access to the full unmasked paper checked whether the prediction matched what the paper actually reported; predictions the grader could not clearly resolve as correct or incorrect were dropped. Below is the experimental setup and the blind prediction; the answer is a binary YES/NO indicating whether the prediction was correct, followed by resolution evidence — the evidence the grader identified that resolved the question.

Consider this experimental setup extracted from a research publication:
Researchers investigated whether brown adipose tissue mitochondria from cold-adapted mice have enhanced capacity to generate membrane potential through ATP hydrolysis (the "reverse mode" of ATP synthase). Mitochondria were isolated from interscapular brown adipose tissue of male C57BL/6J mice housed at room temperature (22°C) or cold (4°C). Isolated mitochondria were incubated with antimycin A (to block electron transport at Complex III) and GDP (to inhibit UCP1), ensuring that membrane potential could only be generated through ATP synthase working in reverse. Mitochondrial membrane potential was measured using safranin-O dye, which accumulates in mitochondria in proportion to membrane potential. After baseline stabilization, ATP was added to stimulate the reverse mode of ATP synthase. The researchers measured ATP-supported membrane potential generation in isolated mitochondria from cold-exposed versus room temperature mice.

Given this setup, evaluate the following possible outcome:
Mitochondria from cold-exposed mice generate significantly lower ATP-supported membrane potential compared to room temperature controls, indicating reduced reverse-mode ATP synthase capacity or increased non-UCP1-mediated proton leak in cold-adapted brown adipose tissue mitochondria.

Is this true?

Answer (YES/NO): NO